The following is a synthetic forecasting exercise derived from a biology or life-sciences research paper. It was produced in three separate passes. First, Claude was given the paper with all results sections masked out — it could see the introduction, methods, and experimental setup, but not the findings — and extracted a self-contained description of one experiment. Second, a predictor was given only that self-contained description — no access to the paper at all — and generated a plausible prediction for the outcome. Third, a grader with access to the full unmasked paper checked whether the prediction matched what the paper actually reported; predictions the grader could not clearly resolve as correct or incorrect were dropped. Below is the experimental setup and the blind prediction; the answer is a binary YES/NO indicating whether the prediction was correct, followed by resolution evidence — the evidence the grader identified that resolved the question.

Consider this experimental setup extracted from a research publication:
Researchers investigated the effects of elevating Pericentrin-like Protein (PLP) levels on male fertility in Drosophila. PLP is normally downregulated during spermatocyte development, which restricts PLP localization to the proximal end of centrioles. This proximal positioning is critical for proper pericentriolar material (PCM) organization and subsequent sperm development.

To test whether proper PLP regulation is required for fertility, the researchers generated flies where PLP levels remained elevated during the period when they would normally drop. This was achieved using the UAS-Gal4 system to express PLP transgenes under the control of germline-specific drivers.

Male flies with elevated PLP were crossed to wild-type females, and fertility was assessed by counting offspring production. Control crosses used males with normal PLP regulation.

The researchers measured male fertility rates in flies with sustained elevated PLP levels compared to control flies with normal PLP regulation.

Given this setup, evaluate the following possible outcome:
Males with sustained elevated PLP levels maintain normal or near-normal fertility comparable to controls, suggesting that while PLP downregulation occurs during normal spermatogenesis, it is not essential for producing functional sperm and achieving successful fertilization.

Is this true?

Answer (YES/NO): NO